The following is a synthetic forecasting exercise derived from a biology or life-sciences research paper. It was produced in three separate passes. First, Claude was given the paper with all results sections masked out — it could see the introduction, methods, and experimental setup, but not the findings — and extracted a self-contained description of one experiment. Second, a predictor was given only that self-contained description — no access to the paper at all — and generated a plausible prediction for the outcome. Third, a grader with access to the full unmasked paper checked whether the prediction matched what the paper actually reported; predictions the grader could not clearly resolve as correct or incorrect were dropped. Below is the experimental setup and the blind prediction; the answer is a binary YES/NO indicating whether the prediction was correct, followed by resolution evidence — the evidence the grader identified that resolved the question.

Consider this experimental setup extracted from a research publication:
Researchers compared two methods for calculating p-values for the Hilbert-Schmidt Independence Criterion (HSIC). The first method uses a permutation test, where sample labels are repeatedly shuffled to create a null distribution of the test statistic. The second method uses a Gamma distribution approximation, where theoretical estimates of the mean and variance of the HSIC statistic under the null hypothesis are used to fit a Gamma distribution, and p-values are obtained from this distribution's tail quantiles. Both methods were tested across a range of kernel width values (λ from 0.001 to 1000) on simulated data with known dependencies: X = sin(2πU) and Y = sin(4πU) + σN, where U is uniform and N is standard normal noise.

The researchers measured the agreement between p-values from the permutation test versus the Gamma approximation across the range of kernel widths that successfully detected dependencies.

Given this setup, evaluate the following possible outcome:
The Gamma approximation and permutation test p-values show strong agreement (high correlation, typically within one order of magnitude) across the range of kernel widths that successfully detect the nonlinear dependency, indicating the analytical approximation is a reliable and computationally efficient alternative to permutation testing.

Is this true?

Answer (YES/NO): YES